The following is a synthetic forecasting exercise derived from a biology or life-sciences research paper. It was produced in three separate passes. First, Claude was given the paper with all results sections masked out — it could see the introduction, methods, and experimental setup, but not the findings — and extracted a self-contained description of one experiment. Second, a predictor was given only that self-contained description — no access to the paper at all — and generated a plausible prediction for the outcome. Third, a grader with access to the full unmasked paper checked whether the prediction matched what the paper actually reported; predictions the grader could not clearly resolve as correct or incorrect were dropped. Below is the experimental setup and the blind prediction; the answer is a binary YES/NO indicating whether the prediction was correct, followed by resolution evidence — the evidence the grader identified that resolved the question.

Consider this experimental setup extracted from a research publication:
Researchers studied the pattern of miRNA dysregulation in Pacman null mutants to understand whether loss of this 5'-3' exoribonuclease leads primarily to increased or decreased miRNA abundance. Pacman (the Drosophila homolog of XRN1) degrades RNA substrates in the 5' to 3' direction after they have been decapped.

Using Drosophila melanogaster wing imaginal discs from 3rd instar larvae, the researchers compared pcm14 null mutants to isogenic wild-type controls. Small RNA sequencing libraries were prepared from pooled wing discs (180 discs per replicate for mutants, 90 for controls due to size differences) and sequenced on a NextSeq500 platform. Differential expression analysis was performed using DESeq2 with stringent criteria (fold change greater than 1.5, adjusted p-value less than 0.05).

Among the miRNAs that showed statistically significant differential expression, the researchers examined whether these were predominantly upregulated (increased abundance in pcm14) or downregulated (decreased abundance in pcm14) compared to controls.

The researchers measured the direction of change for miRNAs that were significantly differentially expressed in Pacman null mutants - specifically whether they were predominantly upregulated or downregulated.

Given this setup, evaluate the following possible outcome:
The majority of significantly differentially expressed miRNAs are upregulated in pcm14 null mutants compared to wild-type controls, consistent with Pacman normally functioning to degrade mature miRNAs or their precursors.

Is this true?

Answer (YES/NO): YES